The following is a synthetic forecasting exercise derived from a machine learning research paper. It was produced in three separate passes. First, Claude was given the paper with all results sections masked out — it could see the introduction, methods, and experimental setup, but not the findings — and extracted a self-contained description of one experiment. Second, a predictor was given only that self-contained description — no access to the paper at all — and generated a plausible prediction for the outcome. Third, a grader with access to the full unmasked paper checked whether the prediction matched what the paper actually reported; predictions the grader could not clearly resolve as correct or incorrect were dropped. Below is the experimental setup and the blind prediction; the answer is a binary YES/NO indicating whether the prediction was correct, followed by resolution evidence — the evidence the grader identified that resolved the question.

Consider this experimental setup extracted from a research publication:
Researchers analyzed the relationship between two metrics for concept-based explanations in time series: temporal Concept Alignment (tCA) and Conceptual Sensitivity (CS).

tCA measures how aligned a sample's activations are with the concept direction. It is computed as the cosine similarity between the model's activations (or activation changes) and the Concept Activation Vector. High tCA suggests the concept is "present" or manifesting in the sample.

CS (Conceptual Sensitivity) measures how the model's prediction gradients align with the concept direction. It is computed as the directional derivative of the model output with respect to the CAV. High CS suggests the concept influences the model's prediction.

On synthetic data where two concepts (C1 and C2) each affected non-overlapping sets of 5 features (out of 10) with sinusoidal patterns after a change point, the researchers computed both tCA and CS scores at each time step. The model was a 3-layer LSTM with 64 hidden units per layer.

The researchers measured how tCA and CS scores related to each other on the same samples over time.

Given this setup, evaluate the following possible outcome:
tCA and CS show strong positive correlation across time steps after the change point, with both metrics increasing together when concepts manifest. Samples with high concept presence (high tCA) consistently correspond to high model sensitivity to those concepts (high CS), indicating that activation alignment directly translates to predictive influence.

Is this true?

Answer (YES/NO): NO